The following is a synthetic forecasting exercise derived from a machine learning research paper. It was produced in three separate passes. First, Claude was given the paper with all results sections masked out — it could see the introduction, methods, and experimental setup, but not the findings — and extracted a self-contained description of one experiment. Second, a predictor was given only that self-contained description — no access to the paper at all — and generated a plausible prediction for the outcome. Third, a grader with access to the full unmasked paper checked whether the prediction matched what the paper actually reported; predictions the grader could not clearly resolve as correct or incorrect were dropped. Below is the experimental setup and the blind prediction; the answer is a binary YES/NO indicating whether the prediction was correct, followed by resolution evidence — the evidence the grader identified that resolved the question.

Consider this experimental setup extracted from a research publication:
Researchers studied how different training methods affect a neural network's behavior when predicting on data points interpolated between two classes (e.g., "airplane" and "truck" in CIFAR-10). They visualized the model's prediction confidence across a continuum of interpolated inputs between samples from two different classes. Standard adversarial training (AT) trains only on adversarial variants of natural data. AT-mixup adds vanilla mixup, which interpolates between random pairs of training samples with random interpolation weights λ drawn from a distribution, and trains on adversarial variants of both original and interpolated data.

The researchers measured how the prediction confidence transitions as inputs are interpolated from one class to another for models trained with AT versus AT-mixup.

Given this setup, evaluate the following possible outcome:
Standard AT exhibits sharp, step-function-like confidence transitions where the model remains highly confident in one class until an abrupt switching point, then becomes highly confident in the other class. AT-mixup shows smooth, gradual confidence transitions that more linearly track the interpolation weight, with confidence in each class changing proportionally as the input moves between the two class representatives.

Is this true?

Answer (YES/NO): YES